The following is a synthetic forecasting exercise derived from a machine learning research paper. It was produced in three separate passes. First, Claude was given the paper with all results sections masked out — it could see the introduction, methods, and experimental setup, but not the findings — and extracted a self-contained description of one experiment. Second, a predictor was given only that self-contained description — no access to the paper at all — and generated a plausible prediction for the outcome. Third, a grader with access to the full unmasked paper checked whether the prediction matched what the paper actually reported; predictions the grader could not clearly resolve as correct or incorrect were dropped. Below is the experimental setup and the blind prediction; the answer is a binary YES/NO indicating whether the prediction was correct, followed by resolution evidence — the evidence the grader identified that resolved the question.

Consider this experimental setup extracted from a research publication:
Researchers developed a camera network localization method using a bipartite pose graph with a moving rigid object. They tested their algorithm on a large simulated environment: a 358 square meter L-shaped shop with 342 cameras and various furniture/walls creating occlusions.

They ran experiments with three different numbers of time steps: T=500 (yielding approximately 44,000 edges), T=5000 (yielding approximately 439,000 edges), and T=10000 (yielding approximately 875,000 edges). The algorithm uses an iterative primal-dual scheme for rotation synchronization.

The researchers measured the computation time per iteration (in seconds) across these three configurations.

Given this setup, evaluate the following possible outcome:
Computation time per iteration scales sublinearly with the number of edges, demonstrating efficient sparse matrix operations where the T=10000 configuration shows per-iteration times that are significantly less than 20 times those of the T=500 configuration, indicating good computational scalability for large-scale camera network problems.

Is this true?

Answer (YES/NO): YES